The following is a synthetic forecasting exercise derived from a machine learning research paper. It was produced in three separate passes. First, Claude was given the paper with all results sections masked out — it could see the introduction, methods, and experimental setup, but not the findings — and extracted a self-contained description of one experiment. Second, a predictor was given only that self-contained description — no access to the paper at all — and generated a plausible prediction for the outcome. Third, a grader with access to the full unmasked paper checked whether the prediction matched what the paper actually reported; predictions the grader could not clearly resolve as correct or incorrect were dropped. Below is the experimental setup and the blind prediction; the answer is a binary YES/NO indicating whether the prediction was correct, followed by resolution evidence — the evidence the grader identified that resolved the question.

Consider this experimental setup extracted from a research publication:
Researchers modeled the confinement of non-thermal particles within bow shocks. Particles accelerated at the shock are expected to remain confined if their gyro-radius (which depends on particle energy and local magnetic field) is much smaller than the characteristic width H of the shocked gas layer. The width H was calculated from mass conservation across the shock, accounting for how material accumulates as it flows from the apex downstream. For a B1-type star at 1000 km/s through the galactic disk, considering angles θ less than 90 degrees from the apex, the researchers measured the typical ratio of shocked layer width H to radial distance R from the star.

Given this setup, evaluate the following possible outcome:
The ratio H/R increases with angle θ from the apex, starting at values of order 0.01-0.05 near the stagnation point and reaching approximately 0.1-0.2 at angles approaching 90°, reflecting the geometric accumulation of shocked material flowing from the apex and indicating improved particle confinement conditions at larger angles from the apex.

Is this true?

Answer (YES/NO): NO